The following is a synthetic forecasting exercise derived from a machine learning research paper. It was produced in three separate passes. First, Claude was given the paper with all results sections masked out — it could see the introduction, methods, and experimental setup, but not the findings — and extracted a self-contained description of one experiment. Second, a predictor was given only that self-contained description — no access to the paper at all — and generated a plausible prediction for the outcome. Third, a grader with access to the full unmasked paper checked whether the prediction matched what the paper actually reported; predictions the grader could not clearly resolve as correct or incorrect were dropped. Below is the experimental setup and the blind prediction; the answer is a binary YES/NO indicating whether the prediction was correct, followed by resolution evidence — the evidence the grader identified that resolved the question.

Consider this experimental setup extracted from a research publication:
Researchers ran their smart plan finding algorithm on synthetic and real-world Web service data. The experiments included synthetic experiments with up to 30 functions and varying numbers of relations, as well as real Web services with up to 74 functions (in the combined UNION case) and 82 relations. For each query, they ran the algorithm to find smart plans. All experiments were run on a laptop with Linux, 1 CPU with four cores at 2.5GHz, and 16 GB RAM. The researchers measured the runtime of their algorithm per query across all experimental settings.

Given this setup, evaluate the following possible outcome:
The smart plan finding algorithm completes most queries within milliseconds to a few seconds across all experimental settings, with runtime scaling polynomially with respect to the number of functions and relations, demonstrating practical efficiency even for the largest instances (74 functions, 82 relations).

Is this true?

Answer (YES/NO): NO